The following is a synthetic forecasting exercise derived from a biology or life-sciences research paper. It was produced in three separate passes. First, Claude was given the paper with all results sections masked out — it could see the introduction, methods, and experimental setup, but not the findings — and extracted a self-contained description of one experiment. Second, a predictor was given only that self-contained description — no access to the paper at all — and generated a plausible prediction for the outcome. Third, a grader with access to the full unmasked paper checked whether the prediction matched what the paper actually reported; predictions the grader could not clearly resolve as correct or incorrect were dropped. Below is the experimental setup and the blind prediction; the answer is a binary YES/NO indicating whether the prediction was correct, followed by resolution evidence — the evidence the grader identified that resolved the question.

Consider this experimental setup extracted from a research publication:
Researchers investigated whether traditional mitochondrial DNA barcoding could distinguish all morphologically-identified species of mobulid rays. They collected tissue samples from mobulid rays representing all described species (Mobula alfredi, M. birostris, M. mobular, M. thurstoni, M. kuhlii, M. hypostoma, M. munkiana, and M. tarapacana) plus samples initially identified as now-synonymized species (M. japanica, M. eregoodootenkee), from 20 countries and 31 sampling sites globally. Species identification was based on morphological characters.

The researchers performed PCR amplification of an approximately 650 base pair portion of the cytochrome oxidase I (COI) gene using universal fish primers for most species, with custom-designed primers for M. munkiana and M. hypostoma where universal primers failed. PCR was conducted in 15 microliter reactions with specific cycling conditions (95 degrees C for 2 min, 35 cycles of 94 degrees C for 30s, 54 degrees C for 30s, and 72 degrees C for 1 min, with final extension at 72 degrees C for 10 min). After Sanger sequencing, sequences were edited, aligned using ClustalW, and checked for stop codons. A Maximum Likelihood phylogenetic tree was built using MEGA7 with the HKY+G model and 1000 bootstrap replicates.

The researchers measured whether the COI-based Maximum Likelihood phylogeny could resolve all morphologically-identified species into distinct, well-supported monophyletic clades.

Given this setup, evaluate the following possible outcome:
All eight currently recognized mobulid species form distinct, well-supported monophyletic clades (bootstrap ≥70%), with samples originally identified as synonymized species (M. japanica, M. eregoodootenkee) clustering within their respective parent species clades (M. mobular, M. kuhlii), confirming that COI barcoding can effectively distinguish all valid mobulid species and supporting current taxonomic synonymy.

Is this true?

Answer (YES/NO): NO